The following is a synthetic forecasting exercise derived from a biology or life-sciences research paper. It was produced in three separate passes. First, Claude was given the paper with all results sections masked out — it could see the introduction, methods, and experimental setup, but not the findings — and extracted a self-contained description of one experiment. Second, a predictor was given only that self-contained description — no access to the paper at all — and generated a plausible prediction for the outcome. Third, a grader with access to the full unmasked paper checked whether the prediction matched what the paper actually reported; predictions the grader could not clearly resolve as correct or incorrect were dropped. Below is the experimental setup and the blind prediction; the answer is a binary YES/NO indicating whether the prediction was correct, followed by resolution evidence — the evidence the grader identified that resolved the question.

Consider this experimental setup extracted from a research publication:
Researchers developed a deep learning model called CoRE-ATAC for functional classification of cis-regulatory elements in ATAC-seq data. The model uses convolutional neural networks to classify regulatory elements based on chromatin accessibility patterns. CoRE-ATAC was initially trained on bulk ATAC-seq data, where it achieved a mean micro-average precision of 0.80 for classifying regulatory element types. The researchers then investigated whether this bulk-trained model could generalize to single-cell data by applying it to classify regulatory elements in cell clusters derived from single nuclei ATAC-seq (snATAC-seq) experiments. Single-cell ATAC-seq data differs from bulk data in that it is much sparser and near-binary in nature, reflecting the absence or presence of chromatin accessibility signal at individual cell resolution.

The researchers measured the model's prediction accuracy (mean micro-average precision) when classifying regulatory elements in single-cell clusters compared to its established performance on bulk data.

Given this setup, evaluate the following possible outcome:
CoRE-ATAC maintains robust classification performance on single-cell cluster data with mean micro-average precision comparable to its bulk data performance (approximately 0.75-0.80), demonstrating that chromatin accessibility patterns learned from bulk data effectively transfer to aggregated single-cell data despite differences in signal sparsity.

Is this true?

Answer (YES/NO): NO